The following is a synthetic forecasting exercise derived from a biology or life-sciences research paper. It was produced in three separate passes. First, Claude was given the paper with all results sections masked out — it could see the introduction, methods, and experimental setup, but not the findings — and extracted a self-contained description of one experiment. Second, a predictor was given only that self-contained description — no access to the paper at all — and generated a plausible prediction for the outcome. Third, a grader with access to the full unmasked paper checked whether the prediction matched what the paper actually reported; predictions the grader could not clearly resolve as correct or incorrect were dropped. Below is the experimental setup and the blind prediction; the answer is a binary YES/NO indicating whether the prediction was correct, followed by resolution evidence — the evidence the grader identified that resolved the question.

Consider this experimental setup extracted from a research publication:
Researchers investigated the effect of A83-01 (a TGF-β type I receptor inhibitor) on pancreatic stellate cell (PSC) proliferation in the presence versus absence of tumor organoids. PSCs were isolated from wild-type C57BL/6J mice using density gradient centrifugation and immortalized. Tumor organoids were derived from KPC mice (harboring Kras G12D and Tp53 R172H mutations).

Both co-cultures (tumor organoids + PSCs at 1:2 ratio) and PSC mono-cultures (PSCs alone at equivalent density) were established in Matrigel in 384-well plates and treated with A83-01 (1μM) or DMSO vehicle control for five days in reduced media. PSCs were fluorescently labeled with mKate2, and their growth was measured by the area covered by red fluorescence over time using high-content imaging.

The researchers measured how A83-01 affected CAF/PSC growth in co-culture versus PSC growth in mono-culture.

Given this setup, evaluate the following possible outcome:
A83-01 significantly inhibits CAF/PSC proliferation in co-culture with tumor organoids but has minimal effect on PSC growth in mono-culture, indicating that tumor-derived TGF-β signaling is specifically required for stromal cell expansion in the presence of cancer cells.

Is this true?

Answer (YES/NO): YES